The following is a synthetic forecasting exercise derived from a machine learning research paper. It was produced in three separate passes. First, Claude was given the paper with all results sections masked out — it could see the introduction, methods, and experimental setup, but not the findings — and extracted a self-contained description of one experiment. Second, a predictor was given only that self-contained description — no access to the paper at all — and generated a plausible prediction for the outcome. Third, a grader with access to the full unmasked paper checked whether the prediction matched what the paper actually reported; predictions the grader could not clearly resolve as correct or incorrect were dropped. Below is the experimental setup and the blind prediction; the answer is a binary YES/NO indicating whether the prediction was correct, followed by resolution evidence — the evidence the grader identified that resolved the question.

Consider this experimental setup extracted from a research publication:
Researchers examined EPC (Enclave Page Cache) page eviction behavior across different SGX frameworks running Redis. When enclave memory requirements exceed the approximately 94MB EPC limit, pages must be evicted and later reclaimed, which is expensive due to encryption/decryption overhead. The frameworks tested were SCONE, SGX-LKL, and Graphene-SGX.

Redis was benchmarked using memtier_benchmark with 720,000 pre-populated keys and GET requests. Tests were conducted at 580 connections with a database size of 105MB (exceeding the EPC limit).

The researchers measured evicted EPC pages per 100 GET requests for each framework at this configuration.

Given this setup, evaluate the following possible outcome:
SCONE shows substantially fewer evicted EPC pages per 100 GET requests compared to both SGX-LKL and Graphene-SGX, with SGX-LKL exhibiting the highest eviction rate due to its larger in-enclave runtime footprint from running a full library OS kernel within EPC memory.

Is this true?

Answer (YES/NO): NO